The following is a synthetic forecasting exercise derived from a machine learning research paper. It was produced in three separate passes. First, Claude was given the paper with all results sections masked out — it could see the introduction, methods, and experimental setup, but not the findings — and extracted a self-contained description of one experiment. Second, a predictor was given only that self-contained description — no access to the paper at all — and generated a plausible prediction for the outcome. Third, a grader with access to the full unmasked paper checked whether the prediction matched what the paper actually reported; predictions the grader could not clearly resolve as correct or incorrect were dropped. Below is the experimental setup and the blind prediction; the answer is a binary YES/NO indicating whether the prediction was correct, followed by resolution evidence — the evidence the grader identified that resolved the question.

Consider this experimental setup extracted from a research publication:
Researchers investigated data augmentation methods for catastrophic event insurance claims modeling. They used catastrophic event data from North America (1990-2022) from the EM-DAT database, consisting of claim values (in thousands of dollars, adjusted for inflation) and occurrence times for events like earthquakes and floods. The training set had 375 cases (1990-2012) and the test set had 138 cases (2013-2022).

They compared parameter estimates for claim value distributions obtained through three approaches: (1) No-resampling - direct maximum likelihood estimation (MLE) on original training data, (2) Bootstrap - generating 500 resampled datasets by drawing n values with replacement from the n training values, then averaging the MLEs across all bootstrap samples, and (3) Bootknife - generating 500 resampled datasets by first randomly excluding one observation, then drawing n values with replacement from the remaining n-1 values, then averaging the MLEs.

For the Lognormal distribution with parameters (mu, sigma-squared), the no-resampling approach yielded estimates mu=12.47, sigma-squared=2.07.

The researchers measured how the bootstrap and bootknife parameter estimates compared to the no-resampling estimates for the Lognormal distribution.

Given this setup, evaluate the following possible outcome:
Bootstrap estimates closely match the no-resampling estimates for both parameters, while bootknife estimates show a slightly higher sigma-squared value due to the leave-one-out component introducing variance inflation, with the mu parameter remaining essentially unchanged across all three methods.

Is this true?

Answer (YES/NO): NO